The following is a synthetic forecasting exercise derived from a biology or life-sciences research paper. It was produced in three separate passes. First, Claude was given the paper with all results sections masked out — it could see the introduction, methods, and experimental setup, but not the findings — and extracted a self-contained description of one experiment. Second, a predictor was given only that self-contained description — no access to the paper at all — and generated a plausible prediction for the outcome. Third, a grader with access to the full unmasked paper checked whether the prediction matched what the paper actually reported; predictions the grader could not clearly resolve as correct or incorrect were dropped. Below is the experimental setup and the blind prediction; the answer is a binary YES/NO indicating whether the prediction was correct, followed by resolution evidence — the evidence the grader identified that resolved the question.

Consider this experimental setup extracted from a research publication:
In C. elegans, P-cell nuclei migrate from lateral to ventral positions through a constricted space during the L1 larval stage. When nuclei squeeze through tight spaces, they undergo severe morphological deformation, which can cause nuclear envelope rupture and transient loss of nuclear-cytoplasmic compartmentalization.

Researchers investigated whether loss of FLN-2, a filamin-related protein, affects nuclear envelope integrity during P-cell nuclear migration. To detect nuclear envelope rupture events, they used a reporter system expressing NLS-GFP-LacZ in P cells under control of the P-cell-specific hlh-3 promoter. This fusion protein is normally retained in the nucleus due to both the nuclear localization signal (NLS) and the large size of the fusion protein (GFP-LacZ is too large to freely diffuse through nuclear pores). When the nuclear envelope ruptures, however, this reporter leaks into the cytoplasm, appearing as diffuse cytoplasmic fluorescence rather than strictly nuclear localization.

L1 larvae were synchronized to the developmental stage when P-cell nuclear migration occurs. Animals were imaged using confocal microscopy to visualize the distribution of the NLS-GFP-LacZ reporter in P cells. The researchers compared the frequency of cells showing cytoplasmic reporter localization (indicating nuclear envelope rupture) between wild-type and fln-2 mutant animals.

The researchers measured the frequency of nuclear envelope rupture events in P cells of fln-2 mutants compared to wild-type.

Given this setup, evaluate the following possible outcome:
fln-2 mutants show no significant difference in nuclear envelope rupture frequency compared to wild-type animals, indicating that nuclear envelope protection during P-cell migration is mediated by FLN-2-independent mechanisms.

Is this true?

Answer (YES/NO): NO